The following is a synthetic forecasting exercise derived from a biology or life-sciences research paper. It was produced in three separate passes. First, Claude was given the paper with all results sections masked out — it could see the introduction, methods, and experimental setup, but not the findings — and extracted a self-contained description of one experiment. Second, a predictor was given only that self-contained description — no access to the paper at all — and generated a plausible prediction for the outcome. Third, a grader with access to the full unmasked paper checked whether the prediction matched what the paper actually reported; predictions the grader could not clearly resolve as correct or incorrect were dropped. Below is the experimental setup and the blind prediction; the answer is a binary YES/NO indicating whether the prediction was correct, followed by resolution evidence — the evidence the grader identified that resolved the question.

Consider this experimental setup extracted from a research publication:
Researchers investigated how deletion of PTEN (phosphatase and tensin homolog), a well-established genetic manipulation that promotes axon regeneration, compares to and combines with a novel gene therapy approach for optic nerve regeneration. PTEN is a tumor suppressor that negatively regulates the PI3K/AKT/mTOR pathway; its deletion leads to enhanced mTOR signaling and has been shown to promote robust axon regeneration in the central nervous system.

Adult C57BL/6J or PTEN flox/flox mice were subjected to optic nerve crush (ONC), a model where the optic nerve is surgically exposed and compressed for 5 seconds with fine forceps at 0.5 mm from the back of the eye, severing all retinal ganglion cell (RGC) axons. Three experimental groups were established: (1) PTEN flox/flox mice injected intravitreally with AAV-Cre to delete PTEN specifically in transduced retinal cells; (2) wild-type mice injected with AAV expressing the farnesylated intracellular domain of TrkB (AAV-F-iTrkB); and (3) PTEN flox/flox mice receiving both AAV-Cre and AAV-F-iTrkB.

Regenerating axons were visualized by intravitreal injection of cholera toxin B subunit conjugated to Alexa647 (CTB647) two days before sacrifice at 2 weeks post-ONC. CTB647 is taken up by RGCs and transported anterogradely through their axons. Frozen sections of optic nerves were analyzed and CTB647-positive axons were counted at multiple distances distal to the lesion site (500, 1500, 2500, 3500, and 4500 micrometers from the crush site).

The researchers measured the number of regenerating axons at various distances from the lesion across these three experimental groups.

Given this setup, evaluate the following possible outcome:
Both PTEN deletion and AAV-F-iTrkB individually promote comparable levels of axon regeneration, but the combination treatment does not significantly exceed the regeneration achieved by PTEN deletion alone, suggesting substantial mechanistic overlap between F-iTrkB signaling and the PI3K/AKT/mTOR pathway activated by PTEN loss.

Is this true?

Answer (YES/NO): NO